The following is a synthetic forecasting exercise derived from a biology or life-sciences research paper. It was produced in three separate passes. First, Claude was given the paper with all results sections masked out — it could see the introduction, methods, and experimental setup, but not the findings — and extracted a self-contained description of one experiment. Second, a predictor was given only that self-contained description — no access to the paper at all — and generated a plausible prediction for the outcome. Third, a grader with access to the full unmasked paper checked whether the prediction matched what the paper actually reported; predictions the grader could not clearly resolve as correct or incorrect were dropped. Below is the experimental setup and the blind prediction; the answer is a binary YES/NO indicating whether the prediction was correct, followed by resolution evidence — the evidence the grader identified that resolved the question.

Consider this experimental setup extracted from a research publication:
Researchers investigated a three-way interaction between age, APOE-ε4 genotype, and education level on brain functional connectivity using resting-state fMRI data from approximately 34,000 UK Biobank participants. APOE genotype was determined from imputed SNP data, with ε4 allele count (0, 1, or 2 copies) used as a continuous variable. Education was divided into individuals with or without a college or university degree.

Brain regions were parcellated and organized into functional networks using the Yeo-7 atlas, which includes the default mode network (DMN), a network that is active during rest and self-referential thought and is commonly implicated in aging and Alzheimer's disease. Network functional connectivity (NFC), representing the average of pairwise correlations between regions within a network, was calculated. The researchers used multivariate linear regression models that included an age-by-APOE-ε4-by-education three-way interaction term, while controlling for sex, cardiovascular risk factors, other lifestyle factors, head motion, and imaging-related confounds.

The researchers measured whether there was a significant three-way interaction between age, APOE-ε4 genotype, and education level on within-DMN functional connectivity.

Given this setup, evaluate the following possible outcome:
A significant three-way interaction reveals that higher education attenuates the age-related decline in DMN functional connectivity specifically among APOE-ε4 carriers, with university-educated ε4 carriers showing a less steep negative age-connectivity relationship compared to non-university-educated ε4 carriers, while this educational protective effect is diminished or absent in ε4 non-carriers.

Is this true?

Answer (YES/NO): NO